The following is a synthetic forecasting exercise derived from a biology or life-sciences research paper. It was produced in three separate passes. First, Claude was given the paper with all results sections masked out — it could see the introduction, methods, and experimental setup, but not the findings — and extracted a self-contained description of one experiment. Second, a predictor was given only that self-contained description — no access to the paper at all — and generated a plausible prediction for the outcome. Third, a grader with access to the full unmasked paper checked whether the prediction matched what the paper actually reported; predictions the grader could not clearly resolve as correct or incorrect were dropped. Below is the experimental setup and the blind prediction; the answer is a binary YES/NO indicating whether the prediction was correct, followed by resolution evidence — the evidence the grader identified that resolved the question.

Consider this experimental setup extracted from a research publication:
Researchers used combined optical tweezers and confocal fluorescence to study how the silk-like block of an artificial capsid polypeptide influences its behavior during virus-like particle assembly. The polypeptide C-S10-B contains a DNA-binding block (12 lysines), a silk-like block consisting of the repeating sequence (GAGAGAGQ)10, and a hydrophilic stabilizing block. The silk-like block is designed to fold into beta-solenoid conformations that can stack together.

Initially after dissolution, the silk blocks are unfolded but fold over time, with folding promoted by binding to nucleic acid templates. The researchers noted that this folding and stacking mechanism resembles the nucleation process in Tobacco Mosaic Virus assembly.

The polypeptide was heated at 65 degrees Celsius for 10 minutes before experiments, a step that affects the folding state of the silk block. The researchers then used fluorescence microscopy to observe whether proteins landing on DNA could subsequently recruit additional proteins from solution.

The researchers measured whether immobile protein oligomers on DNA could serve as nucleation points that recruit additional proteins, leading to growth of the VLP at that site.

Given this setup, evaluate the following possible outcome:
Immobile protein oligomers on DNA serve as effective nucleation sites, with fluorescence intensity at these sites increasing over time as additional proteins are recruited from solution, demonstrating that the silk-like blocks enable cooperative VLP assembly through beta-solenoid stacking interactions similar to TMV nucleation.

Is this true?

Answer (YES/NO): YES